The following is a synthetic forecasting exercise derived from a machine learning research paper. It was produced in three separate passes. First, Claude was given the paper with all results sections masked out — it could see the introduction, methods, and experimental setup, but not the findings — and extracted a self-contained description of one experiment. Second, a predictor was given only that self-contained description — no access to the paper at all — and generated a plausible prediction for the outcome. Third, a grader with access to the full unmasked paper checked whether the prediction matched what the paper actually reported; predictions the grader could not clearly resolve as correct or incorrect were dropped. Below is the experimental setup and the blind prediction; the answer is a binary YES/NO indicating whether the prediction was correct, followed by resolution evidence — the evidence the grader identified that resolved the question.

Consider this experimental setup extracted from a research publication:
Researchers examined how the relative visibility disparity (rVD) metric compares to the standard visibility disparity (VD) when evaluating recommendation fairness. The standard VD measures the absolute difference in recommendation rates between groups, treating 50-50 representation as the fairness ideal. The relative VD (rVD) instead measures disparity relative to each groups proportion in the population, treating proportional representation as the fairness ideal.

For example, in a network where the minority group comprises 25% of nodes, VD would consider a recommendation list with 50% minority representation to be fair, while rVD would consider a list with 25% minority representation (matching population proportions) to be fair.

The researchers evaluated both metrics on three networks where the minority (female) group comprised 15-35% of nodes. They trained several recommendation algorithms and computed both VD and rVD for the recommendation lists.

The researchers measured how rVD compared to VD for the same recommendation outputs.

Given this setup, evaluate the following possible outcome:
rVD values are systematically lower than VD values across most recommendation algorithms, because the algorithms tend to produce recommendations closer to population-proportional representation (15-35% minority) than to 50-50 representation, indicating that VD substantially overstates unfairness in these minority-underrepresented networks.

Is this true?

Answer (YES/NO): YES